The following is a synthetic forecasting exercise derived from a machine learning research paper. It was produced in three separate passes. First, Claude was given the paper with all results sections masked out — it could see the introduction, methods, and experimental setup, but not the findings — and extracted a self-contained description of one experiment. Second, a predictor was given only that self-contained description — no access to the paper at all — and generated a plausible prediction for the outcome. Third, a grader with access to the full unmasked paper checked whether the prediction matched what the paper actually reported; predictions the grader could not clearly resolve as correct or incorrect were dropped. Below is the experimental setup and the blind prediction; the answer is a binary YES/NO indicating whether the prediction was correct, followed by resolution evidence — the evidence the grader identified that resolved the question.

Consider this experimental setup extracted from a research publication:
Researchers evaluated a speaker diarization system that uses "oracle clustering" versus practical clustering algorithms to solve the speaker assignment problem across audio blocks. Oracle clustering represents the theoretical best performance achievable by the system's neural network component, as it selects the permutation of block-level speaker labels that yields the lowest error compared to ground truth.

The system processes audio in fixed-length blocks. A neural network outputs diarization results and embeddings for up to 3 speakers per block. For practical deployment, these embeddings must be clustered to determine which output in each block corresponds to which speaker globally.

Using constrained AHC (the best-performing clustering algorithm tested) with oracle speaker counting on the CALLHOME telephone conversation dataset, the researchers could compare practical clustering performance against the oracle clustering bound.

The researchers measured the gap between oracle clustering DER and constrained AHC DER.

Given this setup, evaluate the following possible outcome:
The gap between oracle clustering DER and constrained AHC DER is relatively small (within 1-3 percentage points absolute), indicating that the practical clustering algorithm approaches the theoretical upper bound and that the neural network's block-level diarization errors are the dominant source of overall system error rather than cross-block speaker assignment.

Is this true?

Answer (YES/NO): YES